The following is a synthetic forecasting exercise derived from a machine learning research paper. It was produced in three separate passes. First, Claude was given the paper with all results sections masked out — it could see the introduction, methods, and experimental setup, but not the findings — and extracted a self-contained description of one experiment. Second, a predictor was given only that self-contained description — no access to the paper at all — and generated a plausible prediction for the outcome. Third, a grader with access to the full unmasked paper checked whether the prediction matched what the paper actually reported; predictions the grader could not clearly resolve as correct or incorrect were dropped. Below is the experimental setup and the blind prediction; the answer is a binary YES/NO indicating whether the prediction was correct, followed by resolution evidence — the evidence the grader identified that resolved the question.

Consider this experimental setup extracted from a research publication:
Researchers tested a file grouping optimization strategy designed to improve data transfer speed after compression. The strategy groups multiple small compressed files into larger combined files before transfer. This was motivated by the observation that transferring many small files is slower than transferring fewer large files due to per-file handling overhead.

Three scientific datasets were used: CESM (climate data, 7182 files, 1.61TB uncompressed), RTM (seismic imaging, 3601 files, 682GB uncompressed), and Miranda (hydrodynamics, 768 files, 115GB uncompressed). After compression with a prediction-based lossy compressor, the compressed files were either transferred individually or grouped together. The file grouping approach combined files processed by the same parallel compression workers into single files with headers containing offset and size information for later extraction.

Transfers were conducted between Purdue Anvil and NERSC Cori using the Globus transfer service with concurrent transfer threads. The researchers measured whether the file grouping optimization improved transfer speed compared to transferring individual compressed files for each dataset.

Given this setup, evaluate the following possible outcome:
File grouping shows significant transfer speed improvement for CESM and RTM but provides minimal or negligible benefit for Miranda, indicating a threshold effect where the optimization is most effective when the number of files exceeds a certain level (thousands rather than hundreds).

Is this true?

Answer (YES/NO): NO